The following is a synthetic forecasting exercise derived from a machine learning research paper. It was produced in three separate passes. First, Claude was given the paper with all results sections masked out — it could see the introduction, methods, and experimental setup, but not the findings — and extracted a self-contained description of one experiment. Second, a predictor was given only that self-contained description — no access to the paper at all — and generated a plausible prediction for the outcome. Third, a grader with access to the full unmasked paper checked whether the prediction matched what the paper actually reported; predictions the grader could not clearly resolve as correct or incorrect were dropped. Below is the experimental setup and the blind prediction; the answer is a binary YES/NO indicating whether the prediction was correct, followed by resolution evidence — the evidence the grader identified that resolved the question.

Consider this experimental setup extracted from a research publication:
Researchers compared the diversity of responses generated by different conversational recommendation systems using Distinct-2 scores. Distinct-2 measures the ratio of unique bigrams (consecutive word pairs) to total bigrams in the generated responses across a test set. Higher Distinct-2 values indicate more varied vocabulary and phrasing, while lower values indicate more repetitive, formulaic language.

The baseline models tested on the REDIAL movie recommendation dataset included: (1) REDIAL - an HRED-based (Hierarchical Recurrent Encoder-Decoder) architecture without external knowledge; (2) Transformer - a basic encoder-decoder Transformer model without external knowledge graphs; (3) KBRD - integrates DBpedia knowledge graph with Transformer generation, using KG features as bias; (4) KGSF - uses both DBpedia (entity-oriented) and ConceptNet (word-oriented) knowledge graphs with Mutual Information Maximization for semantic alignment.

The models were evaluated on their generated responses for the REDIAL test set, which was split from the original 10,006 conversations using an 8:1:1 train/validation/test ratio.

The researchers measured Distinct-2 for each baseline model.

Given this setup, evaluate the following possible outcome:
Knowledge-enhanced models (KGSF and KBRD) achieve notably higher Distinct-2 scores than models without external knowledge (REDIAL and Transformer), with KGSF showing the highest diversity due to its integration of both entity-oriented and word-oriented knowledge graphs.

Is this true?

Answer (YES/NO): YES